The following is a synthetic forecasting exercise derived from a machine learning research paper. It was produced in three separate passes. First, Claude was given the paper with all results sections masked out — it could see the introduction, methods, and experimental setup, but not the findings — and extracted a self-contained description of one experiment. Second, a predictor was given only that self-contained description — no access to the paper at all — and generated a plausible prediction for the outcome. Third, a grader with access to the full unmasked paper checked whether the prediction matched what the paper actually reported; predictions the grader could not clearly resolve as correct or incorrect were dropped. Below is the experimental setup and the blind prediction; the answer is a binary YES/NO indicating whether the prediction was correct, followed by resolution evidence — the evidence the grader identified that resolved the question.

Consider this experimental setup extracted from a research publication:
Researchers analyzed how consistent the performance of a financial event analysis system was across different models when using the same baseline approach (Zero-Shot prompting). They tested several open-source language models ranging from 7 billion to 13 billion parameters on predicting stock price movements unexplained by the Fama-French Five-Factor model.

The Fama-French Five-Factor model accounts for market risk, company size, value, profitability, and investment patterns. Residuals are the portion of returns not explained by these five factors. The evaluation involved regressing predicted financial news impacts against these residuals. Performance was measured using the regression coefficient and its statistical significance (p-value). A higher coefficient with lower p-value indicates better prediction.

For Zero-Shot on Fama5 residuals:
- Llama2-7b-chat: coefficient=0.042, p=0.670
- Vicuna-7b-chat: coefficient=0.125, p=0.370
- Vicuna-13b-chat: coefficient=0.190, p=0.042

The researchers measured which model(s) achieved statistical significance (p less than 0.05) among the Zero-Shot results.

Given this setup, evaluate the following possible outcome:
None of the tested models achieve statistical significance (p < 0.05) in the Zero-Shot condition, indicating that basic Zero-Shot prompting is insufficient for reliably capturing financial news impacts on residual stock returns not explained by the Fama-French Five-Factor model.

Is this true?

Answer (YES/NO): NO